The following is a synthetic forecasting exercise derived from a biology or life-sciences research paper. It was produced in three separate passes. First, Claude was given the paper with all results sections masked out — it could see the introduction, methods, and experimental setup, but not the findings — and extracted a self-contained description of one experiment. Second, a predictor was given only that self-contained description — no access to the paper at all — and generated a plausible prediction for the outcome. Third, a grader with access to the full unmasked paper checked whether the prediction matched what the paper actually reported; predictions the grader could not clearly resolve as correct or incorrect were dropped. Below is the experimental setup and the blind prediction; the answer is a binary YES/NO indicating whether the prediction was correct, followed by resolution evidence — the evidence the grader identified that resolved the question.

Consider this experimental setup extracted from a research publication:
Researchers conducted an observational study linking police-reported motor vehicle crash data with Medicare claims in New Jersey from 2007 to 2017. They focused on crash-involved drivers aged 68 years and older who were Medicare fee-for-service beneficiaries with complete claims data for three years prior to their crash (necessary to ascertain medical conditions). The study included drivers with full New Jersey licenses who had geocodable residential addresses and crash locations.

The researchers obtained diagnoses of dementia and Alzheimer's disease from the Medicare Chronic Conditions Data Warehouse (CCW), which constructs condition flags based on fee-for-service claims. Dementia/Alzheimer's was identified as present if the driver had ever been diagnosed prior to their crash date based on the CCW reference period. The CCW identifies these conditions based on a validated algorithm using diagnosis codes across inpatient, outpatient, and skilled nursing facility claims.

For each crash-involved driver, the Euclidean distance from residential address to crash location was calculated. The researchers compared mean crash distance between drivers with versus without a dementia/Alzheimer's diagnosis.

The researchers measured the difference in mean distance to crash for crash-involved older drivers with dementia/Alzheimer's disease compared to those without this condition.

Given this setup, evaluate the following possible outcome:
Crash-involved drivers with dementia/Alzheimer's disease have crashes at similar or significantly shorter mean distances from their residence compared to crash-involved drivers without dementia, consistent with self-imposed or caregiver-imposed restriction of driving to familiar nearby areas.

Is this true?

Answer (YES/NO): YES